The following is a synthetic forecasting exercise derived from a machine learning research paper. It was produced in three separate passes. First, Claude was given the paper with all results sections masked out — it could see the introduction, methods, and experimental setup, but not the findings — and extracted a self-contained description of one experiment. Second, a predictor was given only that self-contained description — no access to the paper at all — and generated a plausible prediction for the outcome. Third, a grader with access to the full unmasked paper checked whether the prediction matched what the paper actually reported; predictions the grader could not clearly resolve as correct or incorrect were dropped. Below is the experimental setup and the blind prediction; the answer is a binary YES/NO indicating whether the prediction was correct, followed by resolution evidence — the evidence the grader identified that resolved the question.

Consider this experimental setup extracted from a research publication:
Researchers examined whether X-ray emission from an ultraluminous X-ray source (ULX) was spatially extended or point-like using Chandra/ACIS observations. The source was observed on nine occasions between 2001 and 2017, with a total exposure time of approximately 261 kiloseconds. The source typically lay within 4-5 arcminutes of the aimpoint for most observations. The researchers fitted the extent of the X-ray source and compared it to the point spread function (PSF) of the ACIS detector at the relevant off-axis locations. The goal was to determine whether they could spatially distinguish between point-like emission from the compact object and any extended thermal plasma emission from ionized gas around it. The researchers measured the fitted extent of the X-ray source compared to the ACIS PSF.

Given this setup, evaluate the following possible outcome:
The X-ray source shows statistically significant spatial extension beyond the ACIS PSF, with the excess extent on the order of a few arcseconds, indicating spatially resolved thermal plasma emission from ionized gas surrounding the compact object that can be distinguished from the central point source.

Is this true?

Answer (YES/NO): NO